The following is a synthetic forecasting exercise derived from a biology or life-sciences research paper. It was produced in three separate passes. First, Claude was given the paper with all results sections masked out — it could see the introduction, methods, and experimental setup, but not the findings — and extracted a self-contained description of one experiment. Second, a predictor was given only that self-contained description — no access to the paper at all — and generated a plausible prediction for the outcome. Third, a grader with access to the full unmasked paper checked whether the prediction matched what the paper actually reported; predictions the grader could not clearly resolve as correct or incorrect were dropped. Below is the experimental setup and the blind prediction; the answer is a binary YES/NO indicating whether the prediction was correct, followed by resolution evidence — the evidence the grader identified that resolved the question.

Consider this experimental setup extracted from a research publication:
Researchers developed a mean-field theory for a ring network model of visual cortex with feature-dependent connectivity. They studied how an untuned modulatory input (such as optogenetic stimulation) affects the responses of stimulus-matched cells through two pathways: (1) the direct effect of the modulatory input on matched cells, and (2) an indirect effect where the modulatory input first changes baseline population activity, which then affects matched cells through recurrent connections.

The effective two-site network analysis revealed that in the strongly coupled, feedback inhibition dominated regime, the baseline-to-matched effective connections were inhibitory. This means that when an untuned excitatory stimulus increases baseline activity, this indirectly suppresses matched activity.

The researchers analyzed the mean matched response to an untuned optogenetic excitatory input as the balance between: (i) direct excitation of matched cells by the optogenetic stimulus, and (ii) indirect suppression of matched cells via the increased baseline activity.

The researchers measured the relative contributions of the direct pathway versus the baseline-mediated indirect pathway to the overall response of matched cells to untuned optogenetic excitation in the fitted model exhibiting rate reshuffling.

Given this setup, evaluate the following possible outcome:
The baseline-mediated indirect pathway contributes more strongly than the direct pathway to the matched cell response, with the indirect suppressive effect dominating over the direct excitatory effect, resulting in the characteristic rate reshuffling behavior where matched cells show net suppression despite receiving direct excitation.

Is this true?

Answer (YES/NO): NO